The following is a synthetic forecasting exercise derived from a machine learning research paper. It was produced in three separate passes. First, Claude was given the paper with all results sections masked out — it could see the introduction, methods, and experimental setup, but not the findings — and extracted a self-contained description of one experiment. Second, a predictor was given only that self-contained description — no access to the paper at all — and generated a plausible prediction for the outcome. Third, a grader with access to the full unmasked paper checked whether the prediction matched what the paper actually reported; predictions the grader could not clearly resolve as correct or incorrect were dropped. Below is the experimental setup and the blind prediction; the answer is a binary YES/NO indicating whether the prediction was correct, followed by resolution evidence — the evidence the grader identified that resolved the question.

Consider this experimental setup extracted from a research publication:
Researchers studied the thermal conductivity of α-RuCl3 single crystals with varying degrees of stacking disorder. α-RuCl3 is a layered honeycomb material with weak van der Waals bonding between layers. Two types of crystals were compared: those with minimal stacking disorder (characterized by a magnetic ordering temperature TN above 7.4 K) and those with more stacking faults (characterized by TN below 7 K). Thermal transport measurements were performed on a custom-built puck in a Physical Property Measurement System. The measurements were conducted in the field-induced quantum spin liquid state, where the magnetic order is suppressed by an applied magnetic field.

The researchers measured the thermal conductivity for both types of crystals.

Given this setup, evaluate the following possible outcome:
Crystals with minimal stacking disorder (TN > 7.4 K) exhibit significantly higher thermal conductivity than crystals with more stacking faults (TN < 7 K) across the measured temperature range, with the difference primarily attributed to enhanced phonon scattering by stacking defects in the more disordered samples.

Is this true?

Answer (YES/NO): YES